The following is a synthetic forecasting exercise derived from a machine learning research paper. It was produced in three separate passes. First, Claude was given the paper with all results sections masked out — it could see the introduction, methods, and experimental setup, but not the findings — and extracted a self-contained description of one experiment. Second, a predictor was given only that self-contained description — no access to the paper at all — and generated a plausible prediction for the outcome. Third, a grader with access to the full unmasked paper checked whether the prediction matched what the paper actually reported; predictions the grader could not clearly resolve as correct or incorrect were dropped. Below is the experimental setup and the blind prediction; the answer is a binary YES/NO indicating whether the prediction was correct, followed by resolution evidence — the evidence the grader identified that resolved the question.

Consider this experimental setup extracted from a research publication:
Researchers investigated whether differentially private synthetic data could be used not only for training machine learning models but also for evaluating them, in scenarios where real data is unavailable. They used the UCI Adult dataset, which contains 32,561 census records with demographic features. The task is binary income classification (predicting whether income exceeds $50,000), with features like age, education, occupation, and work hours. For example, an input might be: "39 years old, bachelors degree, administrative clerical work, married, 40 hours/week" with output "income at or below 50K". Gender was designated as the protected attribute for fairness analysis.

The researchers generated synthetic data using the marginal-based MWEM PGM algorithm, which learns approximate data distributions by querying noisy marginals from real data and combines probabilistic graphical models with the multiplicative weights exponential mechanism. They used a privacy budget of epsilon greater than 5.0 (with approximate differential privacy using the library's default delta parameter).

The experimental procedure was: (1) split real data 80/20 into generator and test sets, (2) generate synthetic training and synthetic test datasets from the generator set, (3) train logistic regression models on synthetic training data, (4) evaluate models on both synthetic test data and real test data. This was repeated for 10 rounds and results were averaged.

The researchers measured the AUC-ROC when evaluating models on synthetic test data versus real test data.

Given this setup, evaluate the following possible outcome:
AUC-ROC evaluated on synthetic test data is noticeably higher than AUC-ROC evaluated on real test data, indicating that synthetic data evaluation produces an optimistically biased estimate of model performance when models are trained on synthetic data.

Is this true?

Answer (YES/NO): NO